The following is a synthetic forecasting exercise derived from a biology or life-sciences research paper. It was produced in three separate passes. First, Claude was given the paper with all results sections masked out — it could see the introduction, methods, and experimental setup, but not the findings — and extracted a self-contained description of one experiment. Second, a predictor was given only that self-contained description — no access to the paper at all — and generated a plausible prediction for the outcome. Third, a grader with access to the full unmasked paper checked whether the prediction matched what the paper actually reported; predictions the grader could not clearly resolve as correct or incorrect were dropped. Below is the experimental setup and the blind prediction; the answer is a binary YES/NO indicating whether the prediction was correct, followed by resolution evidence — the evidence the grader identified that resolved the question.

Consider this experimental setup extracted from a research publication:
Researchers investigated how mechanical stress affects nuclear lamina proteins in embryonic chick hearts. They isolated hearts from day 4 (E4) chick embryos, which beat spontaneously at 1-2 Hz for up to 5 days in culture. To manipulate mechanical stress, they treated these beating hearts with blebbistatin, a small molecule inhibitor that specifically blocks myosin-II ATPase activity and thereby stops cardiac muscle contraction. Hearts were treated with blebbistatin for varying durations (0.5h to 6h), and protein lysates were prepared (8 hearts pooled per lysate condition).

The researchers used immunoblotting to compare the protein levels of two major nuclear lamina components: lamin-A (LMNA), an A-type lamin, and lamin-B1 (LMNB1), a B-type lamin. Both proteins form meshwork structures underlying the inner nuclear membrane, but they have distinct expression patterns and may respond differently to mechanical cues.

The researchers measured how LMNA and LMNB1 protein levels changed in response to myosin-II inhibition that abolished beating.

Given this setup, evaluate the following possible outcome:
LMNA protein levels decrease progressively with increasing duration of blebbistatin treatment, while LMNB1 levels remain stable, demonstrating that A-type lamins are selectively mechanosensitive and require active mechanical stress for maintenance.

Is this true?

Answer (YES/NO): YES